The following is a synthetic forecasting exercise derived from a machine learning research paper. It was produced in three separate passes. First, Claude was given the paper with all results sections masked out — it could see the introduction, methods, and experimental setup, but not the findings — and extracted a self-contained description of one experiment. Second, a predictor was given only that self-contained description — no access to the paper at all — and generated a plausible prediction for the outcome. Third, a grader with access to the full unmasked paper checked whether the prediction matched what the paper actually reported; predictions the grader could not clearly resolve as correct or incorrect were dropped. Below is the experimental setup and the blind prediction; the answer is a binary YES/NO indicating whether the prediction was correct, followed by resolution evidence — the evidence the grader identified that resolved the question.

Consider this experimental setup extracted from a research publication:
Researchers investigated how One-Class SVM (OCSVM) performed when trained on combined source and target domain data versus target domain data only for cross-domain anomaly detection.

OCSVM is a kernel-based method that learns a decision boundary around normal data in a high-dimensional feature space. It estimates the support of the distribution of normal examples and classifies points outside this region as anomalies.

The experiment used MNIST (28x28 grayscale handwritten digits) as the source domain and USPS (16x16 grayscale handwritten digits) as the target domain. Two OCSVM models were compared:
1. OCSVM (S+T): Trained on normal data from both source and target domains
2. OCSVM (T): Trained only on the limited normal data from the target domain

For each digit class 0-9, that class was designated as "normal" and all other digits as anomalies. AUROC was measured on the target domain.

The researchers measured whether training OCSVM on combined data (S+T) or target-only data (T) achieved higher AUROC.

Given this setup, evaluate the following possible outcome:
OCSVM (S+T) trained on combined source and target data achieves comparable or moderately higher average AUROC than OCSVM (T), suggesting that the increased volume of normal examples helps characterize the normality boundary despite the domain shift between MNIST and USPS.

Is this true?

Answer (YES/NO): NO